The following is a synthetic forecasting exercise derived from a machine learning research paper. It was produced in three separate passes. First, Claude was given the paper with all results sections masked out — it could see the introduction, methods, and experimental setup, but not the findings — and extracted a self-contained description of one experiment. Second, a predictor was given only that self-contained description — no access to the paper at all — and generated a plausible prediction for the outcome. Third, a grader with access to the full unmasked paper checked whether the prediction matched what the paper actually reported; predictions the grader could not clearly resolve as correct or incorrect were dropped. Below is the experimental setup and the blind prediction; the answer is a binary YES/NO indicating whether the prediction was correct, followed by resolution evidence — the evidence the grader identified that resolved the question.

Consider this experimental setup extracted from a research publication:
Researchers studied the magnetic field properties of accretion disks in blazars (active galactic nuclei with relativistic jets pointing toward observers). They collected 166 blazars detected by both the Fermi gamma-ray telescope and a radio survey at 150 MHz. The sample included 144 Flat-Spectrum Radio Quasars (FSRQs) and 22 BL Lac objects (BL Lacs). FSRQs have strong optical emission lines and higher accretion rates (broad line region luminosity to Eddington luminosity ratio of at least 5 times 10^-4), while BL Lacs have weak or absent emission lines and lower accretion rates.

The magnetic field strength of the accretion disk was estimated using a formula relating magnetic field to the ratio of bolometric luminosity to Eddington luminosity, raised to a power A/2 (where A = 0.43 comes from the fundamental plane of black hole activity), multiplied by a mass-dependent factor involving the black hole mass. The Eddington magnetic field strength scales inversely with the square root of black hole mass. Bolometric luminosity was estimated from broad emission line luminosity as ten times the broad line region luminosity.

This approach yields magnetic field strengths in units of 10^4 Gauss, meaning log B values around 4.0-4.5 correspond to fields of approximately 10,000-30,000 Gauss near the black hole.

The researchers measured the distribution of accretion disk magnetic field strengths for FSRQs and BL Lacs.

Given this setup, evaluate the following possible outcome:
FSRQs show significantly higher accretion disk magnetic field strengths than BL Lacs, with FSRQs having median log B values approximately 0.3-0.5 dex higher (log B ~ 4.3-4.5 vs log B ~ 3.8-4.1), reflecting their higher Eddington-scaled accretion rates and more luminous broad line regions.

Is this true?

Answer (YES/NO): YES